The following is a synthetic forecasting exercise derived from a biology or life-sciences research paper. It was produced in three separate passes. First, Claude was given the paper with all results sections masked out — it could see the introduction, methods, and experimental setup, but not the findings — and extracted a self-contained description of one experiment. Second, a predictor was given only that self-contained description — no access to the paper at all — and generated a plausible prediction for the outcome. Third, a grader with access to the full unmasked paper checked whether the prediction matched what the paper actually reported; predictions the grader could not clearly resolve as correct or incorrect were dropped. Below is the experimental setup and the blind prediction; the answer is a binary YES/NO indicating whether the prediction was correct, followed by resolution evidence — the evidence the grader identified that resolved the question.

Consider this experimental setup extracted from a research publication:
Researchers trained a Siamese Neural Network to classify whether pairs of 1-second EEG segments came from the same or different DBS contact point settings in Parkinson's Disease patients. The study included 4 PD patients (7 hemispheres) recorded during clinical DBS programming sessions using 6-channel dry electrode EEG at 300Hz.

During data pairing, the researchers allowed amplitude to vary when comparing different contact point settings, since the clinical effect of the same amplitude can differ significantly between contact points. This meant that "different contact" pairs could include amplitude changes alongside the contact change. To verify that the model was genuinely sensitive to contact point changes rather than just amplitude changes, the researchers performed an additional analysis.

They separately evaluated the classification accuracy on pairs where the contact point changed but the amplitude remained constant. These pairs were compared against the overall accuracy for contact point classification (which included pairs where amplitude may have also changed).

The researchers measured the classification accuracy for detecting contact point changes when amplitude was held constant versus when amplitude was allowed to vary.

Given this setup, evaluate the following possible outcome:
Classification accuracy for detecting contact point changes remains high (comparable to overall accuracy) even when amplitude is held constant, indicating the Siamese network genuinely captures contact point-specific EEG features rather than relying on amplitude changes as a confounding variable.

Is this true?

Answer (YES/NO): YES